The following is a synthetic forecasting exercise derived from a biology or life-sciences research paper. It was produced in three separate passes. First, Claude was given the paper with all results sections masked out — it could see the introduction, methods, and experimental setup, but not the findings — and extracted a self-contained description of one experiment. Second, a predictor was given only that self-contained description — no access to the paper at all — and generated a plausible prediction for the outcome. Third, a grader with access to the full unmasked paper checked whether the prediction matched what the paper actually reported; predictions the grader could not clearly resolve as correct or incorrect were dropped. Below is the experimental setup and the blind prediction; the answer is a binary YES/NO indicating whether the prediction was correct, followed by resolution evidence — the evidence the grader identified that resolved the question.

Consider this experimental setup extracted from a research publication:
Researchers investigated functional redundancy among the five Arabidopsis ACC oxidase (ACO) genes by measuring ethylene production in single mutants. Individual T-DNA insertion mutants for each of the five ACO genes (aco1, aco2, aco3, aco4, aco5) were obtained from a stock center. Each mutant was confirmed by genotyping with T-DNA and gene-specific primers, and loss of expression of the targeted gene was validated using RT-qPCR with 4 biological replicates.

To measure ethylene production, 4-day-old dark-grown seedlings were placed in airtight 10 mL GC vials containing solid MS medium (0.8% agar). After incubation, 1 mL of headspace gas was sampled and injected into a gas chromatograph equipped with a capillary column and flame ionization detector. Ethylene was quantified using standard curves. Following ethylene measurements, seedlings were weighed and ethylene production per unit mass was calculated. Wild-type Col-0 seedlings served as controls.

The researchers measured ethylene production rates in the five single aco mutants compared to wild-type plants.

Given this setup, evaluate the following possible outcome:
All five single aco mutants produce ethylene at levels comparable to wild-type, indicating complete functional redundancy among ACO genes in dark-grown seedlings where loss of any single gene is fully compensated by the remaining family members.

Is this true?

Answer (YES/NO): YES